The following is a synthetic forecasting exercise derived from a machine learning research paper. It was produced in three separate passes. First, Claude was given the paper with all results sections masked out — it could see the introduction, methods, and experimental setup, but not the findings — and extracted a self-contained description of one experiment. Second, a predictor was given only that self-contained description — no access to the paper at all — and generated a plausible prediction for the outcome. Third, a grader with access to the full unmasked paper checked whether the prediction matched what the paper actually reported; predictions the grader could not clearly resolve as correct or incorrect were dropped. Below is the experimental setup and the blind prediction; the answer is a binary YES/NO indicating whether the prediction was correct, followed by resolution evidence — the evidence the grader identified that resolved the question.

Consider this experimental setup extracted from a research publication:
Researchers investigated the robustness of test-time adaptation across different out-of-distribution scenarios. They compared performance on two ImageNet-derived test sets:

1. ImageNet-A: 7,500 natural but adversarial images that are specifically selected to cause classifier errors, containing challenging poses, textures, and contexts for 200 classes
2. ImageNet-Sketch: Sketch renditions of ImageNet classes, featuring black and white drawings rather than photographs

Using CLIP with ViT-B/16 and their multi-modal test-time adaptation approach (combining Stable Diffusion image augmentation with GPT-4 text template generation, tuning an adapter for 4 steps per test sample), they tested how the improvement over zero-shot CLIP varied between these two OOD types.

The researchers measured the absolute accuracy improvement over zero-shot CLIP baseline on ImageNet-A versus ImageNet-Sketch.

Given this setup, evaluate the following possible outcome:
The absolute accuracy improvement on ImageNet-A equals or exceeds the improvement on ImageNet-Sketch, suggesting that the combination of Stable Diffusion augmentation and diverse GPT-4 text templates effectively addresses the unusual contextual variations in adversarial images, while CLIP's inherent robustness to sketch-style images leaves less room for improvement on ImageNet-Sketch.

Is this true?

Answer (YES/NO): YES